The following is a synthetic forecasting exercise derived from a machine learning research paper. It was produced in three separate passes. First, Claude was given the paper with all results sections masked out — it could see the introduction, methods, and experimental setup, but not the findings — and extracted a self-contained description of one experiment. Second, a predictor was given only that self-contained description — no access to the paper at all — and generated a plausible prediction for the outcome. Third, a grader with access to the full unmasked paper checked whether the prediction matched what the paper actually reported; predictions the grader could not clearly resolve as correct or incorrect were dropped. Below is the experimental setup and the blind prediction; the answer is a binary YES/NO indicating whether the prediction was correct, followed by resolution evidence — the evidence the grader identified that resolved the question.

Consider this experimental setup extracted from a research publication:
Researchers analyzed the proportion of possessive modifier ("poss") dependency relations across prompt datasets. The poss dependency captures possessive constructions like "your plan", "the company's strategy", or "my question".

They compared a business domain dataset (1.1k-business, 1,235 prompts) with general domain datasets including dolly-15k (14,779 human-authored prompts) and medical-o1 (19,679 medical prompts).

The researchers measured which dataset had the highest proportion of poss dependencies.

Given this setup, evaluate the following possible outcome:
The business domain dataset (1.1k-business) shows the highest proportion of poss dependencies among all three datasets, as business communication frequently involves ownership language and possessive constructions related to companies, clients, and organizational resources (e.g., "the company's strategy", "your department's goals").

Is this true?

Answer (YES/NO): YES